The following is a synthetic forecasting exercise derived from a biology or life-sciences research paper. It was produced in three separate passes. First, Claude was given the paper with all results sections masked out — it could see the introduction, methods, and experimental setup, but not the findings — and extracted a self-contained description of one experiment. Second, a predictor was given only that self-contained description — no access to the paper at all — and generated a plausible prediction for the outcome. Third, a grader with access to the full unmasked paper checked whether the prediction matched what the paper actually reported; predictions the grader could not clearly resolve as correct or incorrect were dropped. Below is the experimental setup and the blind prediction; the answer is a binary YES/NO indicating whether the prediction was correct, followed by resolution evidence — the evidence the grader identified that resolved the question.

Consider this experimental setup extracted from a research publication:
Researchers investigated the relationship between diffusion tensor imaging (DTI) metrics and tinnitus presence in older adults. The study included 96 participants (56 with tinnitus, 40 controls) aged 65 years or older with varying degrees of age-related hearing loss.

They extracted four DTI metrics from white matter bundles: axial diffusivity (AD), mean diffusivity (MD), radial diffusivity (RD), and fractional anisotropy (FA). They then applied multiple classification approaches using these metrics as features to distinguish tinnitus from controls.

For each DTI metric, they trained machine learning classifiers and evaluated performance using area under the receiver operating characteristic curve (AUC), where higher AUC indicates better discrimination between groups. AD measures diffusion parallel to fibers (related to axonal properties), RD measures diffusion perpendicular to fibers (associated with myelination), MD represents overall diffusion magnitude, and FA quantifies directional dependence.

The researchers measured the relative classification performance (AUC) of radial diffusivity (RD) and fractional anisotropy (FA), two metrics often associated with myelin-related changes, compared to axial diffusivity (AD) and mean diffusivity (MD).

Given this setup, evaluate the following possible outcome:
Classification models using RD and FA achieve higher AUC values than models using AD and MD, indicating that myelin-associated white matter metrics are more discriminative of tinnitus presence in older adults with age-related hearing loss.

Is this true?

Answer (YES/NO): NO